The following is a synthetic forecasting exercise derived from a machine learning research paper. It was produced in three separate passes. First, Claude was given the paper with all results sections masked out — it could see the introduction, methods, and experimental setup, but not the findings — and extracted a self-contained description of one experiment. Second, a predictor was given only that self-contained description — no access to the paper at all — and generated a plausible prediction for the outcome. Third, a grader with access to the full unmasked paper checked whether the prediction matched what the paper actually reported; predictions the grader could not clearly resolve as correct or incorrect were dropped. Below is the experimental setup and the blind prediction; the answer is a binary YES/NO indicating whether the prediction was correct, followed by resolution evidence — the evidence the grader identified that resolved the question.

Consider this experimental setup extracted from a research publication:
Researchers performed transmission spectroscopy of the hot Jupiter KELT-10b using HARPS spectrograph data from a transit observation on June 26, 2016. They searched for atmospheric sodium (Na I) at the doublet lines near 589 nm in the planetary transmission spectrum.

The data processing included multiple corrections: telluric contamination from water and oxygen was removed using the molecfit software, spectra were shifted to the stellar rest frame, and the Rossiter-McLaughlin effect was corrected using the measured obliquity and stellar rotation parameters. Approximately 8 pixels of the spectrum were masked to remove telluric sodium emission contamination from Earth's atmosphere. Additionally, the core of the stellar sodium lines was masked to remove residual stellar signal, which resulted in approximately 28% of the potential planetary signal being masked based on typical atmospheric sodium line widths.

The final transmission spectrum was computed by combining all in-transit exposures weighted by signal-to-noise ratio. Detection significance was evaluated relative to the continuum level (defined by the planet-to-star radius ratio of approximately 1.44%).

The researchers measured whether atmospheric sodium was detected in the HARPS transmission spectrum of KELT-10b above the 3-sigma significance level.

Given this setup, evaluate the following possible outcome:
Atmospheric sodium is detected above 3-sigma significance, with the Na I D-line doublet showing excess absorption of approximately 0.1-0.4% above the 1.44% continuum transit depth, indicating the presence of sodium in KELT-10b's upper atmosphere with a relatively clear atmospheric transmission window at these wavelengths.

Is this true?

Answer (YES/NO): NO